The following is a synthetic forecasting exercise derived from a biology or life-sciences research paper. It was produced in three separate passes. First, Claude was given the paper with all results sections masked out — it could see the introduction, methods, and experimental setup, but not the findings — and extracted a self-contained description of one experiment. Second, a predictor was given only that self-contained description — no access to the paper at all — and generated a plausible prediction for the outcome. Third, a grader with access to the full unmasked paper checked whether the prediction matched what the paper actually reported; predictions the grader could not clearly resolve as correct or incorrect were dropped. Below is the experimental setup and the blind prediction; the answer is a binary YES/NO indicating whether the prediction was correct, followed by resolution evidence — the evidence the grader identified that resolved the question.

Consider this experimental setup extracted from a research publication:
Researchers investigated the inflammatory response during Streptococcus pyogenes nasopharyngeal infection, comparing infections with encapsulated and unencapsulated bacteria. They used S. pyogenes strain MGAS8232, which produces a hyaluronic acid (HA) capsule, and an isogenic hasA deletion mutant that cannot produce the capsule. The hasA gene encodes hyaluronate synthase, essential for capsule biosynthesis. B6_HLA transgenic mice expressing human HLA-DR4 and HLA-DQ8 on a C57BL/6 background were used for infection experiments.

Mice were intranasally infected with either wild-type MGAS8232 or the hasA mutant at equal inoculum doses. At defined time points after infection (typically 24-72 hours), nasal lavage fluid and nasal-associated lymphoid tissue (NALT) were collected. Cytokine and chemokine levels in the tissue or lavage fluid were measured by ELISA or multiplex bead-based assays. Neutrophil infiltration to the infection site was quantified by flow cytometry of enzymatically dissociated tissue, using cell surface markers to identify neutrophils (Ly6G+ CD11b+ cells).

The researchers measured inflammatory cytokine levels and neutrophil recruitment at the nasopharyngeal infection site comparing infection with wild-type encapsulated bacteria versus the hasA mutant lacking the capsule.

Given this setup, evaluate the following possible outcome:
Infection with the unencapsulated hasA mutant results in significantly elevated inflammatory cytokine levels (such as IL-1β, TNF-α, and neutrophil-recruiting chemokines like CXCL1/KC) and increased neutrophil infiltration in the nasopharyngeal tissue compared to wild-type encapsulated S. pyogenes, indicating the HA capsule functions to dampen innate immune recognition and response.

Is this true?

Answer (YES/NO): NO